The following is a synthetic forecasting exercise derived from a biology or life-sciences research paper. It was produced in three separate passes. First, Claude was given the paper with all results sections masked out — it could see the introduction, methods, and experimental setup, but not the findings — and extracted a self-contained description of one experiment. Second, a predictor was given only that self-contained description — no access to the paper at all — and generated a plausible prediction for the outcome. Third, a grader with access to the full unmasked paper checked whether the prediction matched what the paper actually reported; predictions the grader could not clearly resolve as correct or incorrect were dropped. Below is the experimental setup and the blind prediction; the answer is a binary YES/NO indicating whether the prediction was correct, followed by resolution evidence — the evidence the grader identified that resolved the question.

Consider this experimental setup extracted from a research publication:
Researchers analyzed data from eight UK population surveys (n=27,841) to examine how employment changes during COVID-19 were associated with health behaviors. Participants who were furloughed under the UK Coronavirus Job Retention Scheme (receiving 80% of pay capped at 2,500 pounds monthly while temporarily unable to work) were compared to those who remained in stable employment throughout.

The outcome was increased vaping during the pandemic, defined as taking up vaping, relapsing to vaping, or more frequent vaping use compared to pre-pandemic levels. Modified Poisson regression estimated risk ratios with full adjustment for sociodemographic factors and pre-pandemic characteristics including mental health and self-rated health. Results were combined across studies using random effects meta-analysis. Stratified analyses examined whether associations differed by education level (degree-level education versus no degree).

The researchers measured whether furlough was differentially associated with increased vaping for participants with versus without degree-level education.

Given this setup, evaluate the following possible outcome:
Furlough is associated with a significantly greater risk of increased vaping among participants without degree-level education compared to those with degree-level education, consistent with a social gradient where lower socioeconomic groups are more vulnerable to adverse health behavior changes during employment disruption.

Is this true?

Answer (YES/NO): NO